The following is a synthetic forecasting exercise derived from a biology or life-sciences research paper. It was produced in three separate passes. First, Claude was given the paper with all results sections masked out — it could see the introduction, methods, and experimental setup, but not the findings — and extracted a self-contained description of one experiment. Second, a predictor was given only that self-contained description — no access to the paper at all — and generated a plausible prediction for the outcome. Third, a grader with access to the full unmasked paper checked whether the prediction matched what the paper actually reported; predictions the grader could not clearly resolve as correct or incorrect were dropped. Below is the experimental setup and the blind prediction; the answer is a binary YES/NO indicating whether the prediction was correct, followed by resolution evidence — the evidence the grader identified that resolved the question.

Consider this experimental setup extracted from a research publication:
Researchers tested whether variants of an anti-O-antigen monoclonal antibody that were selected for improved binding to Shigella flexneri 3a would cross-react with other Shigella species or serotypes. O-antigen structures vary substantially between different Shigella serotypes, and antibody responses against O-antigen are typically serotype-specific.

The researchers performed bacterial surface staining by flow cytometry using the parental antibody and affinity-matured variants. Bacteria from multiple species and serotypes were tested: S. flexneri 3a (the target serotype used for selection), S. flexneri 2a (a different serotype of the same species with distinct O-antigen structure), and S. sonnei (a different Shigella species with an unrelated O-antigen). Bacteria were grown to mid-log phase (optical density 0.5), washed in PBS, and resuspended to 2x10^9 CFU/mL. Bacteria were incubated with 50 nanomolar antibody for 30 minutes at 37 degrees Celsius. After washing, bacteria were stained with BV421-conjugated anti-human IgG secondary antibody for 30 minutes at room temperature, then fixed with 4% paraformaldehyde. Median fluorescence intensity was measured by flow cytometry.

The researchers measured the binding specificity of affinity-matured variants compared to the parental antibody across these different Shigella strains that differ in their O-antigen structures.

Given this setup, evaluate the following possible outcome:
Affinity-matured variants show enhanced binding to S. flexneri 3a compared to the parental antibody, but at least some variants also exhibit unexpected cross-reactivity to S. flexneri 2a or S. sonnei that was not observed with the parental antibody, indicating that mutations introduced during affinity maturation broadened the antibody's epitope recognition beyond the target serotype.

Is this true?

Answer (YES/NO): NO